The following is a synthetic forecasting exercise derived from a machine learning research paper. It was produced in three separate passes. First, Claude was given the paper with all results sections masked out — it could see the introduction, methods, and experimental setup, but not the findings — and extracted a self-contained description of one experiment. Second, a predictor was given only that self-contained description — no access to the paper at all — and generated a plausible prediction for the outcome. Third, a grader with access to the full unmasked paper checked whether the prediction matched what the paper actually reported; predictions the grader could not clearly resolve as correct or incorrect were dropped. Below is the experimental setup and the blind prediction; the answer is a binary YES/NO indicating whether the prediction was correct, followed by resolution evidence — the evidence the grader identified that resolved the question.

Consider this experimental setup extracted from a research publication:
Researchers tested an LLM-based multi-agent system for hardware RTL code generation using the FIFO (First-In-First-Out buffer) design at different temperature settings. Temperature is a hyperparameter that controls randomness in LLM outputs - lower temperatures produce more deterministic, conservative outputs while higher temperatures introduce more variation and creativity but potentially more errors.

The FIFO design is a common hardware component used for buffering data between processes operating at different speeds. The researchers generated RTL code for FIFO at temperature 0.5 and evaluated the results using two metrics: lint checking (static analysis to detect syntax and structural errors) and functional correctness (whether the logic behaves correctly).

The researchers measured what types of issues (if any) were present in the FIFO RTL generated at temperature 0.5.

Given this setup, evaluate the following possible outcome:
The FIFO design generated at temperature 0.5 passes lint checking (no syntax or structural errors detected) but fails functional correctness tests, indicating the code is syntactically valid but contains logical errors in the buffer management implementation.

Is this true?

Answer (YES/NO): YES